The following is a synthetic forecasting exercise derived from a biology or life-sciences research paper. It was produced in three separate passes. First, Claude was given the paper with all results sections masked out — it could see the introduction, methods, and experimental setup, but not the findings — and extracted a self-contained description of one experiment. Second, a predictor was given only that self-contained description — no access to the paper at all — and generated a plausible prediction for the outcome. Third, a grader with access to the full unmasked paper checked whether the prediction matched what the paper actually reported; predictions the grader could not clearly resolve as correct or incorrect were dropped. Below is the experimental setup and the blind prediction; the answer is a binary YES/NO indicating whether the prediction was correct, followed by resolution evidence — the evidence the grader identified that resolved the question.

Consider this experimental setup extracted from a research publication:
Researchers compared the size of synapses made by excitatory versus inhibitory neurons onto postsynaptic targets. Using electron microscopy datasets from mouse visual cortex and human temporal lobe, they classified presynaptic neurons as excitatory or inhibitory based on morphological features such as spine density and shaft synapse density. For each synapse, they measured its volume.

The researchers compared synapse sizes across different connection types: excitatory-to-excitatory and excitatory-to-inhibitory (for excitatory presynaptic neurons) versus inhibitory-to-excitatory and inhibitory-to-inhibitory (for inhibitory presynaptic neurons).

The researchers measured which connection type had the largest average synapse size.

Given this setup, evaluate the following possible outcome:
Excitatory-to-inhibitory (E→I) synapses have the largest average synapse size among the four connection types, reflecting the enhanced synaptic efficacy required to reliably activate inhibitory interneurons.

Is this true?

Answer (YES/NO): NO